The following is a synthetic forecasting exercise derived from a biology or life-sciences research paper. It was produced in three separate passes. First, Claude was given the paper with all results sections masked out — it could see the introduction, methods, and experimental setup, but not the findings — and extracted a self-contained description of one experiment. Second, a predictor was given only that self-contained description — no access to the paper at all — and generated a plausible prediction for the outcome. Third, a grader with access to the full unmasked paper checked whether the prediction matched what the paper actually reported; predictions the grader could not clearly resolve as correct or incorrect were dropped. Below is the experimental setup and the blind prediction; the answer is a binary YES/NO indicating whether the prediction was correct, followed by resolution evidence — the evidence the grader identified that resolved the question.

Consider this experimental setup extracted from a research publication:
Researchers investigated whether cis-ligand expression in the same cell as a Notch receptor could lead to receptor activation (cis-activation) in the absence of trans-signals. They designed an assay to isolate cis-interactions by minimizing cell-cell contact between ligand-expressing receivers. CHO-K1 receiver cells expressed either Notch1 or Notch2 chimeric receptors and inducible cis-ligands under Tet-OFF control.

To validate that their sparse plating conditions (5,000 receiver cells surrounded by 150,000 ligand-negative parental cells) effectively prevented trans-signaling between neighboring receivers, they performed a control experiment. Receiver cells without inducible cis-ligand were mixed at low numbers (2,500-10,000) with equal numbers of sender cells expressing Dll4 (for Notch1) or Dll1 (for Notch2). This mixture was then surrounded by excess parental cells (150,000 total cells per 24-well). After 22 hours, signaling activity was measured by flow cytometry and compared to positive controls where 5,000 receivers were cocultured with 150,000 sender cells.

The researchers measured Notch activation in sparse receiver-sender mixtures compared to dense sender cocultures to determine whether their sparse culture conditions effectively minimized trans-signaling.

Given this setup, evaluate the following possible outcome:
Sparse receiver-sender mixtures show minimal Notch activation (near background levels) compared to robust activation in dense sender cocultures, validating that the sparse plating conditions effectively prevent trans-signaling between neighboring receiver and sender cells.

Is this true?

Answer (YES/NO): YES